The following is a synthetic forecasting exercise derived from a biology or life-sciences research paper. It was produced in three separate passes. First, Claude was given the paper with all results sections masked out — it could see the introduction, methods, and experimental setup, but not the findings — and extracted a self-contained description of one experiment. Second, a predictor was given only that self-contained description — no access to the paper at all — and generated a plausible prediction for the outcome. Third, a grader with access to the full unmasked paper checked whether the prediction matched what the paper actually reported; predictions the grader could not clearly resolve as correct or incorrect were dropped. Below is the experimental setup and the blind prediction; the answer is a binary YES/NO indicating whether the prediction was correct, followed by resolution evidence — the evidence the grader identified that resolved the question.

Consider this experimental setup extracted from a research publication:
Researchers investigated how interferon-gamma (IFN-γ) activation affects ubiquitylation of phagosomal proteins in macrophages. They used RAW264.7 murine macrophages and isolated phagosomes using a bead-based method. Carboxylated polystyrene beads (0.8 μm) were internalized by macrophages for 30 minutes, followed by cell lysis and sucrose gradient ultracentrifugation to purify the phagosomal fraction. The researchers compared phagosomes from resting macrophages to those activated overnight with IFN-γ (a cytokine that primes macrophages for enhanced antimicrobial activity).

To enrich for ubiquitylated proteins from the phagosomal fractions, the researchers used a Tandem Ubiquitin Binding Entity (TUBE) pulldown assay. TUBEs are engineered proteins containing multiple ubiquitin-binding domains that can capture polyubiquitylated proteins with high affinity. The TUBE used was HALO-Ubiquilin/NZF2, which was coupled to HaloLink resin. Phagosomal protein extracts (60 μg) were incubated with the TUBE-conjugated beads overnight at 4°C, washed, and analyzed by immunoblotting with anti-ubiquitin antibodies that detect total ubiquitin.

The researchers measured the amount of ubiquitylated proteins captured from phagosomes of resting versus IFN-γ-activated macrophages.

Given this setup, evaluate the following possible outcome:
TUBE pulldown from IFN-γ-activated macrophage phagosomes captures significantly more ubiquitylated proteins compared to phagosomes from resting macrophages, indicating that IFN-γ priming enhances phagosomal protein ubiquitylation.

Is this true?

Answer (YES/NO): YES